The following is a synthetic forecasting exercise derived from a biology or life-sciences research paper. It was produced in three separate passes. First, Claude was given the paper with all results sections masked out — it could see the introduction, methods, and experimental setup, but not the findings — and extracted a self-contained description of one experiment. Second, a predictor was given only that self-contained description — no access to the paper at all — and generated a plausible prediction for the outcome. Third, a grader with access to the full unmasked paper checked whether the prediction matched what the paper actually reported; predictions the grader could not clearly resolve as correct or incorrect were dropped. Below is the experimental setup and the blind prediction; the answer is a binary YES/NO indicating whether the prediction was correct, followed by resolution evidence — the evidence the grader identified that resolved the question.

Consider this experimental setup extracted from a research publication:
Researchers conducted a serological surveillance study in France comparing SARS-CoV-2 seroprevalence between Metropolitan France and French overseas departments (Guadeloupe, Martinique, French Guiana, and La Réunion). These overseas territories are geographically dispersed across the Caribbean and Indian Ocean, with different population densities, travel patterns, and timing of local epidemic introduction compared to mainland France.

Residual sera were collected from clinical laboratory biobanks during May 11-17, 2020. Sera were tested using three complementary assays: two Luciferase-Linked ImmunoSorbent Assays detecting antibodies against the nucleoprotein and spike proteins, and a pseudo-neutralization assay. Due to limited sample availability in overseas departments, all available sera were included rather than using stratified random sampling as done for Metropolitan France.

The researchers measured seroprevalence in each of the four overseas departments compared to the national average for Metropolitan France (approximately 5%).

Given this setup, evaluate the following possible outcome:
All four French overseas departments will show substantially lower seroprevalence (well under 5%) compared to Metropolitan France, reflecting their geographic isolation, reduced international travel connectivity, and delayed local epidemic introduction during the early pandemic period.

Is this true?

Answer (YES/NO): NO